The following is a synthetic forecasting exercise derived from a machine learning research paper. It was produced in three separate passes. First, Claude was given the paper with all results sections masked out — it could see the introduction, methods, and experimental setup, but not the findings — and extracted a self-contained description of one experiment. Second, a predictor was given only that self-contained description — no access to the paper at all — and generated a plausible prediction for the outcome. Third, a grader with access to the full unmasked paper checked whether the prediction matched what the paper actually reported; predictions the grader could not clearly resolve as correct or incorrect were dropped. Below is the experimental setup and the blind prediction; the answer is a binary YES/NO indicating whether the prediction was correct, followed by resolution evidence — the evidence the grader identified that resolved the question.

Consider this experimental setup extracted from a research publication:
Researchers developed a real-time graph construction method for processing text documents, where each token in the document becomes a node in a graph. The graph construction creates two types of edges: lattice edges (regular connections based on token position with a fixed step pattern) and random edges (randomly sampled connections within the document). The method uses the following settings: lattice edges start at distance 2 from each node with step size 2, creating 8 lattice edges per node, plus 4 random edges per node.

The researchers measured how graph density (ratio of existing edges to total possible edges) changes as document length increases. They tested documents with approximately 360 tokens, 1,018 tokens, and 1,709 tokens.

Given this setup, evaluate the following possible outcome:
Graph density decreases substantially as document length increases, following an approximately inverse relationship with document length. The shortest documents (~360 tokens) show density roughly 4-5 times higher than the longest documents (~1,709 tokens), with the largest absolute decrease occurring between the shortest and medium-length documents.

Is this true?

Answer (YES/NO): YES